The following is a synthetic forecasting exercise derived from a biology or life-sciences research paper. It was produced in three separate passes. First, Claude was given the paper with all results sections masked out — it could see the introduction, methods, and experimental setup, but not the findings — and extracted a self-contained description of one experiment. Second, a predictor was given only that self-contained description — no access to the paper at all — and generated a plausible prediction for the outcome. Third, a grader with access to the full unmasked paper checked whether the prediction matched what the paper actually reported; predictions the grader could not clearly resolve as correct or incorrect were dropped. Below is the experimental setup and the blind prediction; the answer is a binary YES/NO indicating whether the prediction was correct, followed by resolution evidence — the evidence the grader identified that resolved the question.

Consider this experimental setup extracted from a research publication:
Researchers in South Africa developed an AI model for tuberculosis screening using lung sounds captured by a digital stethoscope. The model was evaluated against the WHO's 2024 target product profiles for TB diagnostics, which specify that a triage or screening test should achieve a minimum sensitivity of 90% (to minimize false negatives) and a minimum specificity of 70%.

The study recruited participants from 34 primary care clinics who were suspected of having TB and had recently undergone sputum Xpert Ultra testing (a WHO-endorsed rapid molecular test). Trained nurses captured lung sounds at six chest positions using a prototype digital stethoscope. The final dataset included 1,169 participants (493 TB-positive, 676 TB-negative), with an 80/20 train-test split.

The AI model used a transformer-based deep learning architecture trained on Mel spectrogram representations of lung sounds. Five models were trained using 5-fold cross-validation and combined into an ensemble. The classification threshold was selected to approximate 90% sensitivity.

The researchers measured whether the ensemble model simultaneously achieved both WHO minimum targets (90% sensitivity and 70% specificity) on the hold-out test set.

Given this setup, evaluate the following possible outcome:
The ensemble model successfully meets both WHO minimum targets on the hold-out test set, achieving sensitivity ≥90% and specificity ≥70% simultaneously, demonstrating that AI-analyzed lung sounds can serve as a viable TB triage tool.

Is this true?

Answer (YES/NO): NO